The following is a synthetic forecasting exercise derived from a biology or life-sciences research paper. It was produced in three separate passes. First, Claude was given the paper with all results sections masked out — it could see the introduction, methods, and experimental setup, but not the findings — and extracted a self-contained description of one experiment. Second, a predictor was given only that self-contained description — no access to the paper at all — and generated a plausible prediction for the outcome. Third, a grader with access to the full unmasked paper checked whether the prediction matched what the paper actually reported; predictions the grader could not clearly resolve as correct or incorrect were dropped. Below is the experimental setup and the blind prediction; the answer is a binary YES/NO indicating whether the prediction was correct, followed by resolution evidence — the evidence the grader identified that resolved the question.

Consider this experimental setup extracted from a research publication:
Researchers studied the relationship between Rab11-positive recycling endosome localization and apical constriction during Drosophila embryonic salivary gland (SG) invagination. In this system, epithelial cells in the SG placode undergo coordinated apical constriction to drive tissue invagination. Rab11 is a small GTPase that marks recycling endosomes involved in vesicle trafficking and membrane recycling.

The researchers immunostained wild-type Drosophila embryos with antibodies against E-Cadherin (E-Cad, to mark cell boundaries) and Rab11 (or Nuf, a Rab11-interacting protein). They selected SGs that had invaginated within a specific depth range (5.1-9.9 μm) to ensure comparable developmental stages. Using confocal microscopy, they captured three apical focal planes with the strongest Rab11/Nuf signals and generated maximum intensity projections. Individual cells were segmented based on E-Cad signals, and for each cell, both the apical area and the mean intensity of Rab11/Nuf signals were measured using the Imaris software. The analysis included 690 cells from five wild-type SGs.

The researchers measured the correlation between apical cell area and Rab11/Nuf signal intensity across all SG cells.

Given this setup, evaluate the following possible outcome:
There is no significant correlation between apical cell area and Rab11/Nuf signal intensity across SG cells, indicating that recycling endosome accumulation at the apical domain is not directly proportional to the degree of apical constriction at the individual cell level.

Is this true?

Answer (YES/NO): NO